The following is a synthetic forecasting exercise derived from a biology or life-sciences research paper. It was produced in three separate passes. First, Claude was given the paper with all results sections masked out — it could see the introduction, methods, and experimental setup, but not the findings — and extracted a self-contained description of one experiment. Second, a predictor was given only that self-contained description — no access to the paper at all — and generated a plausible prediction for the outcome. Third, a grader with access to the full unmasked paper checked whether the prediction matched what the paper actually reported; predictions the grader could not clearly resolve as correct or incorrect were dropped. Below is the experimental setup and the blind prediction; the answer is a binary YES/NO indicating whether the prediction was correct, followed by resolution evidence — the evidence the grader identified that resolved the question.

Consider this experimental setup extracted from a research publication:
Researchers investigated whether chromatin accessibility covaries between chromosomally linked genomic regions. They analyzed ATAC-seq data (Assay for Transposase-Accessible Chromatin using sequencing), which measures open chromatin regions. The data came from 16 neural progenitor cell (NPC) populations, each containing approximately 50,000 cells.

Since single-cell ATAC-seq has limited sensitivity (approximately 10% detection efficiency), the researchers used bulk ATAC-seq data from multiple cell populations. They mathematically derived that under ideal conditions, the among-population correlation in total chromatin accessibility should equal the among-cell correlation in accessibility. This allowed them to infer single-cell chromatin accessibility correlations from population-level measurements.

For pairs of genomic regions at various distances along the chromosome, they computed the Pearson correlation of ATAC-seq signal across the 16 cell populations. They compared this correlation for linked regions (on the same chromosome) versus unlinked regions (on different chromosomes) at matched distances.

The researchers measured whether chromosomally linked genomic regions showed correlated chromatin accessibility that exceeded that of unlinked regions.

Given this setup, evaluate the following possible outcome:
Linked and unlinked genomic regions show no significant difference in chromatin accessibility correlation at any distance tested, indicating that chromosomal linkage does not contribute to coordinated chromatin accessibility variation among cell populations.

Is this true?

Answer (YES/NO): NO